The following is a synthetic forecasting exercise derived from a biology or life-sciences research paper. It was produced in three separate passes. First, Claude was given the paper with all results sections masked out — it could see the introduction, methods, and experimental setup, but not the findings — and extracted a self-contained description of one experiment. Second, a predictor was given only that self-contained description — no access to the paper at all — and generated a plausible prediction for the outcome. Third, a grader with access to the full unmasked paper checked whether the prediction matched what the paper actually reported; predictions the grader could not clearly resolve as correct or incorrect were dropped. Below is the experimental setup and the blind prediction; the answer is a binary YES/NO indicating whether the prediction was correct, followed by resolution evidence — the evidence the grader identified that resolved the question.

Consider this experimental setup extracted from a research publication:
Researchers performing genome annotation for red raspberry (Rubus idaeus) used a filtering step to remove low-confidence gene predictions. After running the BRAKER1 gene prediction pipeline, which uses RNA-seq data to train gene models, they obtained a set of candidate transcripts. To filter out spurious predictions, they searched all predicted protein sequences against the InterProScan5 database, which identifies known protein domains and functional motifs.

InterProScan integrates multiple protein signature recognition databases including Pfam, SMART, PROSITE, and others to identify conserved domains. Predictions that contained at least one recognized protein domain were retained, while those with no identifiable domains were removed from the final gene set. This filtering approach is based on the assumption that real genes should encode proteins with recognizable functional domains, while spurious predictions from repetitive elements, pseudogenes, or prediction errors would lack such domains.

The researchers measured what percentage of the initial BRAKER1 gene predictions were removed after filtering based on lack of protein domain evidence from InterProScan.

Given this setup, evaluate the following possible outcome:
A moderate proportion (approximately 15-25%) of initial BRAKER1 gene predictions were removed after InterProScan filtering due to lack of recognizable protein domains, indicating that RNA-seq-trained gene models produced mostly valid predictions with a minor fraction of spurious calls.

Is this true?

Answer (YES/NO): NO